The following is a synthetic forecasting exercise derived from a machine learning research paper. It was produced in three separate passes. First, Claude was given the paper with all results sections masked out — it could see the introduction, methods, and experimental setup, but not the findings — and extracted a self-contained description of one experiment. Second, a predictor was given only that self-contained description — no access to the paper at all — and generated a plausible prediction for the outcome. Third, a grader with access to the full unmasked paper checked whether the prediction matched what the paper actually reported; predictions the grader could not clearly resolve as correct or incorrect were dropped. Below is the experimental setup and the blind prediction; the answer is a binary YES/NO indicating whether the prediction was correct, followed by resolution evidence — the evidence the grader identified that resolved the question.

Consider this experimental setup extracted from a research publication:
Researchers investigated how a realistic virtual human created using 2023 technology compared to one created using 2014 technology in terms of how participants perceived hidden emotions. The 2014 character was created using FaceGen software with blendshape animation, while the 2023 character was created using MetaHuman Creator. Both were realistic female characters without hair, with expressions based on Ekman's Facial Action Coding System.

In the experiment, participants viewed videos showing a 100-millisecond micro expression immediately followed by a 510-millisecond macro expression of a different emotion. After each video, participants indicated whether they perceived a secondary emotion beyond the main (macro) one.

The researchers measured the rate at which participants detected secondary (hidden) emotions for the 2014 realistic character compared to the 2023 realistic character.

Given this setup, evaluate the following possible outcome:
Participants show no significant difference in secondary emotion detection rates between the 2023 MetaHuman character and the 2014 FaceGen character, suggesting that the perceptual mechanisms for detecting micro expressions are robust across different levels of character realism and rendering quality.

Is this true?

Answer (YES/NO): YES